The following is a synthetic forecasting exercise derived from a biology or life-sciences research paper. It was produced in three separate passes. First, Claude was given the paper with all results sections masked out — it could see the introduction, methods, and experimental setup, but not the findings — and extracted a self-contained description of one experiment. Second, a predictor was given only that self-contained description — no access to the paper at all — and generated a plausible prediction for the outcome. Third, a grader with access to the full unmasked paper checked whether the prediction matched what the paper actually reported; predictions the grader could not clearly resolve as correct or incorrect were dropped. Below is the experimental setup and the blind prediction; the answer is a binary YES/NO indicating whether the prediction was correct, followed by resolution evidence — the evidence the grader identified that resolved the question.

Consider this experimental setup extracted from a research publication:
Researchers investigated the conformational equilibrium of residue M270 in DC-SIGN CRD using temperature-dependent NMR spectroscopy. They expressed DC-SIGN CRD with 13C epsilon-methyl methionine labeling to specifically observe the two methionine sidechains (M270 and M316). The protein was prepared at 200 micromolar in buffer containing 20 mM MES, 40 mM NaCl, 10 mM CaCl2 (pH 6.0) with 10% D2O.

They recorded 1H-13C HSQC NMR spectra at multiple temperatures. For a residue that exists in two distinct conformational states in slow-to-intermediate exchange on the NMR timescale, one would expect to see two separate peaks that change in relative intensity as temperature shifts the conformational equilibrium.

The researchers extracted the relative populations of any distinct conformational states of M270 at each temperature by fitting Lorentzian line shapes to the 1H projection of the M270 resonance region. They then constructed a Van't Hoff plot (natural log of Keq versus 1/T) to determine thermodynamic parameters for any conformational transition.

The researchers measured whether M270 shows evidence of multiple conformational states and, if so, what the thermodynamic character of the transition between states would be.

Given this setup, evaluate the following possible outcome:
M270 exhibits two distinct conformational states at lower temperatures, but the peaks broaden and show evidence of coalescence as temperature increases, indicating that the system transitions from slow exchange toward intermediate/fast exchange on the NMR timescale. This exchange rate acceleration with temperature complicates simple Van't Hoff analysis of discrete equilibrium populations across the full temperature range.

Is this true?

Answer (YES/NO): NO